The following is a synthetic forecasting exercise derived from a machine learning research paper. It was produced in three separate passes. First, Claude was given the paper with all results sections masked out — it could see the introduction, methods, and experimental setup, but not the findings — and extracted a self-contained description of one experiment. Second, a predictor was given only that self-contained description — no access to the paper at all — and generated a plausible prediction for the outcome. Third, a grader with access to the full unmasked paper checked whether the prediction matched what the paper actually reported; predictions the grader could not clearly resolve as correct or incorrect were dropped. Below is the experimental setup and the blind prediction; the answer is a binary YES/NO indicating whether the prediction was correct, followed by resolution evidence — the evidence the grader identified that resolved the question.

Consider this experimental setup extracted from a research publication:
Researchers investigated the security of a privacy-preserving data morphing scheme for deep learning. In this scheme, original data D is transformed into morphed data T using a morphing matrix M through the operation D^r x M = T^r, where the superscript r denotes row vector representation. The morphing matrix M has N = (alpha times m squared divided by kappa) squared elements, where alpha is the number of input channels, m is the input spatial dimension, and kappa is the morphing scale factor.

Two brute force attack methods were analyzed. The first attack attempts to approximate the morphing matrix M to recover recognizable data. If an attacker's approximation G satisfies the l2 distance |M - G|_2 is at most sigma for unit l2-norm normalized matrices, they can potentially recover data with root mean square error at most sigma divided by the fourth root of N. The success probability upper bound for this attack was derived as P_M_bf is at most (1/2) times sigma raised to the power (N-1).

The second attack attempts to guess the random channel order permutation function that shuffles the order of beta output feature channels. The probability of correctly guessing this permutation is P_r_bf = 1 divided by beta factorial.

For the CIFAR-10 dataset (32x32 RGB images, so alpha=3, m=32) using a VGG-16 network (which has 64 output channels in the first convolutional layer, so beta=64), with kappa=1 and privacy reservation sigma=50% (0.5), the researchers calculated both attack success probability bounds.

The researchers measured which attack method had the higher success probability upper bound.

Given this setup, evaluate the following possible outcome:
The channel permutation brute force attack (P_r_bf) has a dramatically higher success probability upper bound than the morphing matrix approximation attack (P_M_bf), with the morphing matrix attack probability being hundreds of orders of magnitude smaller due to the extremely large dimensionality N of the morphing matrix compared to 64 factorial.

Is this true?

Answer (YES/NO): YES